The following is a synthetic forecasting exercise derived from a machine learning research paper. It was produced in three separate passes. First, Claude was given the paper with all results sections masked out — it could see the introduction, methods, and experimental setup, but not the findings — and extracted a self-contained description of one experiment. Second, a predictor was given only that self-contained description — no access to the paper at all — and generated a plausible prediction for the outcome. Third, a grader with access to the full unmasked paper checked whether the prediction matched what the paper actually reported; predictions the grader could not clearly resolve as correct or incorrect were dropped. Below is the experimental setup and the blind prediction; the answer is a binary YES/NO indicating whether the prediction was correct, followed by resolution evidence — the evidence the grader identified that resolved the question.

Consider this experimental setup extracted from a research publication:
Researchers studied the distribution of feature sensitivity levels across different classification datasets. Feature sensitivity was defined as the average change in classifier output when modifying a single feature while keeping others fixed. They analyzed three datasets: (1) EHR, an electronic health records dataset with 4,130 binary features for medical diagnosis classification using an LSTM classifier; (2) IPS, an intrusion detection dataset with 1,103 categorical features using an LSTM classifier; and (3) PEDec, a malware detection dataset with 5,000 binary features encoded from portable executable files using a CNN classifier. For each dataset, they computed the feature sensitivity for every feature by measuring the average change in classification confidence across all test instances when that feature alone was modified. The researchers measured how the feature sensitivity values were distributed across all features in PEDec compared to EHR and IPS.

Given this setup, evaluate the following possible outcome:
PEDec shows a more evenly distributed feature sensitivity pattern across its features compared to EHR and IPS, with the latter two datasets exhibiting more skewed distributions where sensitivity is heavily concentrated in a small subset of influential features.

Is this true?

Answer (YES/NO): YES